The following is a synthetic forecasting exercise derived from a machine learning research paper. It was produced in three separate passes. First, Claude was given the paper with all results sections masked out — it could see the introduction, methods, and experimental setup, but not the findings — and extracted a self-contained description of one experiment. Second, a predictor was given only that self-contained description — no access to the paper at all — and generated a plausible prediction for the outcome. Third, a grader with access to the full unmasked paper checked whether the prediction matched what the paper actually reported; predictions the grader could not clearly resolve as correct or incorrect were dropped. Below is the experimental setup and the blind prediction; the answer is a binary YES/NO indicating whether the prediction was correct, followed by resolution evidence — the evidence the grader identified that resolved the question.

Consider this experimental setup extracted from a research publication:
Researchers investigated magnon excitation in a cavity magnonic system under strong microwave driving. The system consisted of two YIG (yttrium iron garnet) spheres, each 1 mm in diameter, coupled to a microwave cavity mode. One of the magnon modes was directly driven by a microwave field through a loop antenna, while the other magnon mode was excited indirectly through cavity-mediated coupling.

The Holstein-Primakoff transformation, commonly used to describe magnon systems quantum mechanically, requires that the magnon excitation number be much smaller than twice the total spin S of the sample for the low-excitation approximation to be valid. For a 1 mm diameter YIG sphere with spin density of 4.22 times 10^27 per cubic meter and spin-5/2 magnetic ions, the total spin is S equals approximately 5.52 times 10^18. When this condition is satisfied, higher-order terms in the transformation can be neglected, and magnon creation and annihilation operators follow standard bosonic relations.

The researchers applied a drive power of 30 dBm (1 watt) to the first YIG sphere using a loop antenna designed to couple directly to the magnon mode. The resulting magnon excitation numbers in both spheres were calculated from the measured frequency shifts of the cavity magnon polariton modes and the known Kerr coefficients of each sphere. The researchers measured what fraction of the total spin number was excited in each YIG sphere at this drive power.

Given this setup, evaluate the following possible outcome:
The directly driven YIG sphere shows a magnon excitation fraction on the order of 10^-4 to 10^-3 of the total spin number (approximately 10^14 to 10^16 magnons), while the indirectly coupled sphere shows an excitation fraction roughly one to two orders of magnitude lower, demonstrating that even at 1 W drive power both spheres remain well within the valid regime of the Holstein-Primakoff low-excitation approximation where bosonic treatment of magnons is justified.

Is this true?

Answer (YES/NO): NO